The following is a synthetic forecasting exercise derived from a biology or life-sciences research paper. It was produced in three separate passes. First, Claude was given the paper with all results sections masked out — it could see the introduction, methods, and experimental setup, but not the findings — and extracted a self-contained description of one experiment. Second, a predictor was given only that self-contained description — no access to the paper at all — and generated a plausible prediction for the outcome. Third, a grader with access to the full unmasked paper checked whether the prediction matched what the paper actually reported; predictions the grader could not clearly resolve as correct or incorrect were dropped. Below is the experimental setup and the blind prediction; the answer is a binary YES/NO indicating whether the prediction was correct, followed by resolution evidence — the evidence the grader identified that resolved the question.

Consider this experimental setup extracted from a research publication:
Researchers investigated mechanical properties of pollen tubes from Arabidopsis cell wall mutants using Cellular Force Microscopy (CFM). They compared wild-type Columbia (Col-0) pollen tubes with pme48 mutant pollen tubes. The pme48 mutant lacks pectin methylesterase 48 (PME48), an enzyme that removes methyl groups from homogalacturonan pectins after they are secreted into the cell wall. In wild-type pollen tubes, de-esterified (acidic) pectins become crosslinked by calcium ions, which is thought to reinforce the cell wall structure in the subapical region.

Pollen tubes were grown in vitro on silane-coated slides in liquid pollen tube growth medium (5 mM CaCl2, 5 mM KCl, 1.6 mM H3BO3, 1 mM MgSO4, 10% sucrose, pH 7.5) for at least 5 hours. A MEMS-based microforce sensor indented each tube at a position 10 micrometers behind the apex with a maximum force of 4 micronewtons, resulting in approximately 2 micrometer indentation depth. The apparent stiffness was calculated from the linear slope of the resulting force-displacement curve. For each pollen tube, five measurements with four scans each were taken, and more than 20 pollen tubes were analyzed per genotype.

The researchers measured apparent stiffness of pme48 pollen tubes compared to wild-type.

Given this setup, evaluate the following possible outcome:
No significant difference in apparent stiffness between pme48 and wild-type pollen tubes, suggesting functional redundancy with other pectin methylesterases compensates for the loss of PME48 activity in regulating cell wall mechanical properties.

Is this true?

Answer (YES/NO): NO